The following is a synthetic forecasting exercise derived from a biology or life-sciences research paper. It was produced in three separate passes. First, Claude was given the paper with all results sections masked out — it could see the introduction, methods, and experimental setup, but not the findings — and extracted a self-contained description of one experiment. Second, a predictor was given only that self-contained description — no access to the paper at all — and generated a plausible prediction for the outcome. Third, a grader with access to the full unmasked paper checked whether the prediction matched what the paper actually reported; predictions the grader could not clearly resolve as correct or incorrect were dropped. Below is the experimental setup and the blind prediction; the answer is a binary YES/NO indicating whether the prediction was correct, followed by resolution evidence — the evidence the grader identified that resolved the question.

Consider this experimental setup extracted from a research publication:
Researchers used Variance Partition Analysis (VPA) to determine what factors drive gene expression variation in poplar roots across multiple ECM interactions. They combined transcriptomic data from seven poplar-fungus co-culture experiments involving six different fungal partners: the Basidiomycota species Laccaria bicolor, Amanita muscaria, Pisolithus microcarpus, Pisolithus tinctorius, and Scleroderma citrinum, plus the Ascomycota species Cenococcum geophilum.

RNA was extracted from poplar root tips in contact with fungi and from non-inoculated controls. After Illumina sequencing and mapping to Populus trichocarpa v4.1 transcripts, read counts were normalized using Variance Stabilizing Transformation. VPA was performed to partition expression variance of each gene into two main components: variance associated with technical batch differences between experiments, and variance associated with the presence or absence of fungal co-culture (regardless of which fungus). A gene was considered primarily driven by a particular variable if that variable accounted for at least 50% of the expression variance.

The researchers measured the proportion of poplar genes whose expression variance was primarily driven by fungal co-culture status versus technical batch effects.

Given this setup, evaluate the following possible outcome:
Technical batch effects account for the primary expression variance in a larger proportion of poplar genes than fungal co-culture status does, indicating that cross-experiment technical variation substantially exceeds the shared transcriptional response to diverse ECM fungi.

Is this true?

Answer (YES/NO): YES